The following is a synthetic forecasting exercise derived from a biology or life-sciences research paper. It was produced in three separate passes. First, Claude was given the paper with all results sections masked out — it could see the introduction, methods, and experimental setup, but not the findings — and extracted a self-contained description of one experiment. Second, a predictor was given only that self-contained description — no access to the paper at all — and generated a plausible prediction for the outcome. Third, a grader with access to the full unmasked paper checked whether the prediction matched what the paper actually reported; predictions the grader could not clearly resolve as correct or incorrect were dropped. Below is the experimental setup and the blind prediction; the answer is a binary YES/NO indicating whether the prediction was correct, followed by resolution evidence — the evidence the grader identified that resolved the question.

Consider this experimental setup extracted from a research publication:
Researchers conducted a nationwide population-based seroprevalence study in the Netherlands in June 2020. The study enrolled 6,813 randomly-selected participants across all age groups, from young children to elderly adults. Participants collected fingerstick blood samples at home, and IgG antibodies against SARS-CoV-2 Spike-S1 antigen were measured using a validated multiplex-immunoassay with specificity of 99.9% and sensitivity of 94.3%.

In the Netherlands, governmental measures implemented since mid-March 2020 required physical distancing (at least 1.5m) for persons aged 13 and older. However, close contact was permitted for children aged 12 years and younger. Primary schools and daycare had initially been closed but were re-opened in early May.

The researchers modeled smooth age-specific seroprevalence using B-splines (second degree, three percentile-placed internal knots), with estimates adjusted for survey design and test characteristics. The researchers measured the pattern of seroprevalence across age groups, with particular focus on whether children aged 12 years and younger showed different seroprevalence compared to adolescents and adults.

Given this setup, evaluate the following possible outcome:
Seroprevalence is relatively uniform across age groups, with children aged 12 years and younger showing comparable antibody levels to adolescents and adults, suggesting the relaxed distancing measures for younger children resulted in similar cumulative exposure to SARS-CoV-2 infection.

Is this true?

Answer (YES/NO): NO